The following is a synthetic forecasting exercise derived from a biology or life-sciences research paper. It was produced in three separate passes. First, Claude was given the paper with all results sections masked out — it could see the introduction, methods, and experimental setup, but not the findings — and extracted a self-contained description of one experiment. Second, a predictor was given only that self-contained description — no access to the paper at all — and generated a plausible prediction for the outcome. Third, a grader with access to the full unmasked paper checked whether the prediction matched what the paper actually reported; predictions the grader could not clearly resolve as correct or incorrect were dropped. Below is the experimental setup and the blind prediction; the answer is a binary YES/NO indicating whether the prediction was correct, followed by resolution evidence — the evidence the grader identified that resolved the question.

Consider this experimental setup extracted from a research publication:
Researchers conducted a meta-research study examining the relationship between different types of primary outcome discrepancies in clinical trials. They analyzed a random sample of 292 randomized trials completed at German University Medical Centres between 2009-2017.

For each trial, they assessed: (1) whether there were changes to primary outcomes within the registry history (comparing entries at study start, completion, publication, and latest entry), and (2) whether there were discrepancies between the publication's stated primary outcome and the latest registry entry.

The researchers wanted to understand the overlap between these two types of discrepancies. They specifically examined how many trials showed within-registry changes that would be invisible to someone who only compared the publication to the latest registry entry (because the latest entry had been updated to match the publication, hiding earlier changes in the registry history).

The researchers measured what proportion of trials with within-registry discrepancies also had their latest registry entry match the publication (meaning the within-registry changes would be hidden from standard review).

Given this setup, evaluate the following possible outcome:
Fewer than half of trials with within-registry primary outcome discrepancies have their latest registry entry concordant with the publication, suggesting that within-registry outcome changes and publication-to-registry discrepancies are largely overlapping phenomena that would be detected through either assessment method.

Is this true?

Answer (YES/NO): NO